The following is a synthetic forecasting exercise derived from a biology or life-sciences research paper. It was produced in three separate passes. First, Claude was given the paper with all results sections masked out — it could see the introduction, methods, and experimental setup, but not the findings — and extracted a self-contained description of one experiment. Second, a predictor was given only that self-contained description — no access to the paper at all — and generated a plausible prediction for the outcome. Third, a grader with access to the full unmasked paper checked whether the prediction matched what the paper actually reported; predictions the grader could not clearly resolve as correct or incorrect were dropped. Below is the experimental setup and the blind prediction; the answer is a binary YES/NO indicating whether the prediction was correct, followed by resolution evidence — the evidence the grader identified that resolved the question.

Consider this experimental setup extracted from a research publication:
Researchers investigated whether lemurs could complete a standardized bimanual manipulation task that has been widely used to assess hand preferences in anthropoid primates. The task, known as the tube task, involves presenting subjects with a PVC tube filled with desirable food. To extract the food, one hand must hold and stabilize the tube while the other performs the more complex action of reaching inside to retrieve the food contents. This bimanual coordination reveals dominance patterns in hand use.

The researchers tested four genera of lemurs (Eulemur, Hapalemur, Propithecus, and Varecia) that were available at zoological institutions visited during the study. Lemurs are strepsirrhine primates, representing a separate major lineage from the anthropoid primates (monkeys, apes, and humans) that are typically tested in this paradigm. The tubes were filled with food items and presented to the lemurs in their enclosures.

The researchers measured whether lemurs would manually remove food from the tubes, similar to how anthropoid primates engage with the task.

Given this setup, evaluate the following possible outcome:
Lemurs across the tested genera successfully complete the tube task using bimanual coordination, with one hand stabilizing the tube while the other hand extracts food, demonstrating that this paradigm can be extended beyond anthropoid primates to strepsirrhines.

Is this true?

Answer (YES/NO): NO